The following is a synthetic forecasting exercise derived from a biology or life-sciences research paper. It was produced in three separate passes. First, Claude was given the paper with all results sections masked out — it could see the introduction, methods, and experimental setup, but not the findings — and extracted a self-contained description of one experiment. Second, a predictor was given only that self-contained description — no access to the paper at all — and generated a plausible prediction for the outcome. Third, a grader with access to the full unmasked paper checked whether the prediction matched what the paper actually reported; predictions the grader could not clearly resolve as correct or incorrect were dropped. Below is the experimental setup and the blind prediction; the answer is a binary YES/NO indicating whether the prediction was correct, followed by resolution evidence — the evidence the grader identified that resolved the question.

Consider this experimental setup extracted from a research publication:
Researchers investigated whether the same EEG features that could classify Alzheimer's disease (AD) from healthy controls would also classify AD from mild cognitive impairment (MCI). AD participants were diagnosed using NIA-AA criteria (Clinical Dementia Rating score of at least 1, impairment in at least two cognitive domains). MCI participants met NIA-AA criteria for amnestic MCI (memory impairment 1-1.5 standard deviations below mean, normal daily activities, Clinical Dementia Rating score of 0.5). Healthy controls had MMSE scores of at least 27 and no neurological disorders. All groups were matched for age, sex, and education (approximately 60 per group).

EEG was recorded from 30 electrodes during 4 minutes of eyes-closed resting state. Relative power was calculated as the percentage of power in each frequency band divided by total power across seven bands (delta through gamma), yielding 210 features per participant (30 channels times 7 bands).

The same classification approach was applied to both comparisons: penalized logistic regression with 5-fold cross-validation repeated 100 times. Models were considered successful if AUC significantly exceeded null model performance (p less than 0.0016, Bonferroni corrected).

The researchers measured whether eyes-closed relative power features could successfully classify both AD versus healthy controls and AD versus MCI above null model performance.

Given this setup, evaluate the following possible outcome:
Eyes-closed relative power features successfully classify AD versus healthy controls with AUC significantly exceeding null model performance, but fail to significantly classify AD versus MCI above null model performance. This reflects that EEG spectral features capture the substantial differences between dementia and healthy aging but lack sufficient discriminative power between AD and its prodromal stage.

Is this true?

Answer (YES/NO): NO